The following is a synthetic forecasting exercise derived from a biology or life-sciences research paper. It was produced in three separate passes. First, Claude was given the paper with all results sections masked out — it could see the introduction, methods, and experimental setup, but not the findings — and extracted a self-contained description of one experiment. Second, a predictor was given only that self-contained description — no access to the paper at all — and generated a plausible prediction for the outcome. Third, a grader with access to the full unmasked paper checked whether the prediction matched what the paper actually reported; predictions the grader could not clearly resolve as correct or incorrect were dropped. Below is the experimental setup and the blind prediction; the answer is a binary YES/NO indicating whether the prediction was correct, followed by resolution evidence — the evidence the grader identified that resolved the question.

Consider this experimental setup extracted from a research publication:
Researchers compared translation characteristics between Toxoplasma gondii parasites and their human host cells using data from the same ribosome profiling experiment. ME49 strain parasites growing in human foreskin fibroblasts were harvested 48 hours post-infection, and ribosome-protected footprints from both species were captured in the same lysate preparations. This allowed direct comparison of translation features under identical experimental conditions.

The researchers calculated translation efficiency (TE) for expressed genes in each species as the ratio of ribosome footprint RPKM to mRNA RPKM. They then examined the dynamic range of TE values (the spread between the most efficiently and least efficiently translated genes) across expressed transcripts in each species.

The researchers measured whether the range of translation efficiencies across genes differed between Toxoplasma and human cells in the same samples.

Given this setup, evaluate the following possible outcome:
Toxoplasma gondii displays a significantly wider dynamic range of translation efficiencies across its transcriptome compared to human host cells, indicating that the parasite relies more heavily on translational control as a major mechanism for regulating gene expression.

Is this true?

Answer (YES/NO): YES